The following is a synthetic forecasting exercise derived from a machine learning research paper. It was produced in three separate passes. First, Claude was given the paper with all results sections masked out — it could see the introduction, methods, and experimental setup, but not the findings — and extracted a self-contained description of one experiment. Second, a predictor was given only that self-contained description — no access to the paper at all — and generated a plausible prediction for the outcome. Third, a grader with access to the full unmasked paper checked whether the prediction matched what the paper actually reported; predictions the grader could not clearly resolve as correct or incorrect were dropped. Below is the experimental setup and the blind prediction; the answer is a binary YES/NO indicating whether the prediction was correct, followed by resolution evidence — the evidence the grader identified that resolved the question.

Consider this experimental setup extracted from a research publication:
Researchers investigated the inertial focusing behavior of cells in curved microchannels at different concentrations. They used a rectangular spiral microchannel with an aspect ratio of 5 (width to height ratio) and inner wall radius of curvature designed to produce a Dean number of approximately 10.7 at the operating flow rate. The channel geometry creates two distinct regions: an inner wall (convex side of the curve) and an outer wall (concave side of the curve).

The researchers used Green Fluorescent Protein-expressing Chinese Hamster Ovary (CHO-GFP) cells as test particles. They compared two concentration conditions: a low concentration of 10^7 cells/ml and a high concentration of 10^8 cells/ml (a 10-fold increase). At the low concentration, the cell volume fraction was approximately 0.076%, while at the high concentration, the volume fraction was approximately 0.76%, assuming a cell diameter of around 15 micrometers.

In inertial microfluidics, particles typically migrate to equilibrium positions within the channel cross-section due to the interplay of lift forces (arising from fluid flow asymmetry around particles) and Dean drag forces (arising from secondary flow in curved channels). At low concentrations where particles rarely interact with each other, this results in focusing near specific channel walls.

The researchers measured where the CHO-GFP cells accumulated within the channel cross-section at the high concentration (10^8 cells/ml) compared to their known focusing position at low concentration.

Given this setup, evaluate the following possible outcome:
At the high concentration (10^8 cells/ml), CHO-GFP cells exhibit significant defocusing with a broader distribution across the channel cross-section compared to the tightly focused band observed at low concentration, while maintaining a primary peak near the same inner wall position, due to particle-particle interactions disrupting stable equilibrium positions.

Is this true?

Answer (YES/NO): NO